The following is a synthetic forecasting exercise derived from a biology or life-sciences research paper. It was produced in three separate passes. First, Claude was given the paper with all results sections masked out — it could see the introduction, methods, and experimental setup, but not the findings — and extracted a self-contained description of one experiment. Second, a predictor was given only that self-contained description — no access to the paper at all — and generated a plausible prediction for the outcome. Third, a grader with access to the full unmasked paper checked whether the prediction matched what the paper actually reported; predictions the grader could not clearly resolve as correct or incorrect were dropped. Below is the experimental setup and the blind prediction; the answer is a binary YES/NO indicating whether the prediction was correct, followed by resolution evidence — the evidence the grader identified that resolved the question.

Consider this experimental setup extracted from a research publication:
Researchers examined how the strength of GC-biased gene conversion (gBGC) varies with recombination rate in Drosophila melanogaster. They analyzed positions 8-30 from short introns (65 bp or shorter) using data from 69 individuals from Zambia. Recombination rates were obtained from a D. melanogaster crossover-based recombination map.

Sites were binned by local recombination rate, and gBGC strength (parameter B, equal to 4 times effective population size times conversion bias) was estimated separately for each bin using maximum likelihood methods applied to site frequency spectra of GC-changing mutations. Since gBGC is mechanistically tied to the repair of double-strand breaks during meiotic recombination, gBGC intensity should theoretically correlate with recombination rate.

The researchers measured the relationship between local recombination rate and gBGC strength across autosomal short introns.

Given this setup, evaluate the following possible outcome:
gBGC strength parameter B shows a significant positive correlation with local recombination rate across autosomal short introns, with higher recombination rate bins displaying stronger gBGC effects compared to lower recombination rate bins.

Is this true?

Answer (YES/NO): NO